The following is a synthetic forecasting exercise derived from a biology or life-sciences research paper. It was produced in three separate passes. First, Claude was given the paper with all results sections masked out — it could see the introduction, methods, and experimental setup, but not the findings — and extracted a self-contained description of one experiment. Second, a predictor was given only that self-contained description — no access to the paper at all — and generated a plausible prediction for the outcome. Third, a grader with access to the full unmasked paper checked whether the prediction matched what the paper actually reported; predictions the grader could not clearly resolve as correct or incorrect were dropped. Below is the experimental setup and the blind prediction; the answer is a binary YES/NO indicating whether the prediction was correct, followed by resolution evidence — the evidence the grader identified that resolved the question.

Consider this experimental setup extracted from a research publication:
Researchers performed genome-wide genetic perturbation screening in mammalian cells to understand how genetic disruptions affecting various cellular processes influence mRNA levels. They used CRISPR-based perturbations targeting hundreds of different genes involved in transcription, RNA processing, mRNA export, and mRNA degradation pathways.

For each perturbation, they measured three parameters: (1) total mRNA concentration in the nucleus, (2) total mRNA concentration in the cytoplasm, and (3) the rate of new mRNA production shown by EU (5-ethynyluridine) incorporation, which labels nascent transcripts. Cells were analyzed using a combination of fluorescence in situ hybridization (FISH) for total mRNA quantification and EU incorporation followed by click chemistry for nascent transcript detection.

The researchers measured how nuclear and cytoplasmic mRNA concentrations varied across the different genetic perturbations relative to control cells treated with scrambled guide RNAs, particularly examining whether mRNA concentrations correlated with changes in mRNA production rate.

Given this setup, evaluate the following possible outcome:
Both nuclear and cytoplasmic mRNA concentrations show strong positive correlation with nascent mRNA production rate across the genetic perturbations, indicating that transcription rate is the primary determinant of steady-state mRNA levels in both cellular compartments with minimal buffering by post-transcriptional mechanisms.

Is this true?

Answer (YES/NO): NO